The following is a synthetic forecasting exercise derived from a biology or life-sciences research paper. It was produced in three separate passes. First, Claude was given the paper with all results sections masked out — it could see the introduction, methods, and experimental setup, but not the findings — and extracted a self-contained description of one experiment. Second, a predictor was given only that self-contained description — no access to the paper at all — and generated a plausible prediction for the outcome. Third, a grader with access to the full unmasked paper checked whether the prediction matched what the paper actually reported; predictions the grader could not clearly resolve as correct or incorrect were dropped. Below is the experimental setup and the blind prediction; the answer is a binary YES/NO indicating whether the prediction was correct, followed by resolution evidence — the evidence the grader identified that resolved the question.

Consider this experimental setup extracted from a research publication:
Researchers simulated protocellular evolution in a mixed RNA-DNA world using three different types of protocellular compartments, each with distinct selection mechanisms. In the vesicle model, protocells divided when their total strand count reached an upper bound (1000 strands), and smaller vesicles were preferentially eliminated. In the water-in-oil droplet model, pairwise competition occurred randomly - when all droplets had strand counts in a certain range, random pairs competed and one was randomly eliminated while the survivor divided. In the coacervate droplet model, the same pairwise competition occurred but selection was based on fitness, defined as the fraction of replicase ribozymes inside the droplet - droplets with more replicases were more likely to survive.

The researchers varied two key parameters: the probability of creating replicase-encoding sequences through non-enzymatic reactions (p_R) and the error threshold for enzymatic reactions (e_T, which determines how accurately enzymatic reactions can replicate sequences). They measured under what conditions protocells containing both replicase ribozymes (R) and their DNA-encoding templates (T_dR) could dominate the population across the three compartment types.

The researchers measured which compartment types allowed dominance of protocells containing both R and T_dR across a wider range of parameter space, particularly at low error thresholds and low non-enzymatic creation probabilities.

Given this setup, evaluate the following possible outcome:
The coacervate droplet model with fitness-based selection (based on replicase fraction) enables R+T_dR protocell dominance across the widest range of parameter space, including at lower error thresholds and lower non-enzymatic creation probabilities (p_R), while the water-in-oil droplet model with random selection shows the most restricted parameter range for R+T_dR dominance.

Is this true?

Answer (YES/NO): NO